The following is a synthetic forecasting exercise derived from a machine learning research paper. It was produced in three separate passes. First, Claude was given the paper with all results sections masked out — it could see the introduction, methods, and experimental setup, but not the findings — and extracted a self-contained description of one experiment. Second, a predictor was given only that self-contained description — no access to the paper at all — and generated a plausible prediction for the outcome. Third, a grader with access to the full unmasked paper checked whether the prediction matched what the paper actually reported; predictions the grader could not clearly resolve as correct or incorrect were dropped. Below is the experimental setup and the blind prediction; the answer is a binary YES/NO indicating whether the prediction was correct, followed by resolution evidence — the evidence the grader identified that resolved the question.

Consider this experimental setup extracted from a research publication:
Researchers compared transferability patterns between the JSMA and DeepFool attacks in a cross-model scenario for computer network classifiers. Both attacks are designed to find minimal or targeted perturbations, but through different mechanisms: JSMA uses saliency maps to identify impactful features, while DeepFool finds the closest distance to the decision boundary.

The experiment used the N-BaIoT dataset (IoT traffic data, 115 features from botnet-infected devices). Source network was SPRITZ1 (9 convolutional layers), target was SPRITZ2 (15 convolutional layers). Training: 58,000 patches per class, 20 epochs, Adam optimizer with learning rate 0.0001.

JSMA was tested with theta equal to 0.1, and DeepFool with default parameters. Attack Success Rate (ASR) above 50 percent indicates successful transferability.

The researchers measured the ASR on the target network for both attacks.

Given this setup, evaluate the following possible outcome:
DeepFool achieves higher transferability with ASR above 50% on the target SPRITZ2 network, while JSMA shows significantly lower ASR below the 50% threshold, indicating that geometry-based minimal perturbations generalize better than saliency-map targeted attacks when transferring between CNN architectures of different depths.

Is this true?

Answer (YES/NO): NO